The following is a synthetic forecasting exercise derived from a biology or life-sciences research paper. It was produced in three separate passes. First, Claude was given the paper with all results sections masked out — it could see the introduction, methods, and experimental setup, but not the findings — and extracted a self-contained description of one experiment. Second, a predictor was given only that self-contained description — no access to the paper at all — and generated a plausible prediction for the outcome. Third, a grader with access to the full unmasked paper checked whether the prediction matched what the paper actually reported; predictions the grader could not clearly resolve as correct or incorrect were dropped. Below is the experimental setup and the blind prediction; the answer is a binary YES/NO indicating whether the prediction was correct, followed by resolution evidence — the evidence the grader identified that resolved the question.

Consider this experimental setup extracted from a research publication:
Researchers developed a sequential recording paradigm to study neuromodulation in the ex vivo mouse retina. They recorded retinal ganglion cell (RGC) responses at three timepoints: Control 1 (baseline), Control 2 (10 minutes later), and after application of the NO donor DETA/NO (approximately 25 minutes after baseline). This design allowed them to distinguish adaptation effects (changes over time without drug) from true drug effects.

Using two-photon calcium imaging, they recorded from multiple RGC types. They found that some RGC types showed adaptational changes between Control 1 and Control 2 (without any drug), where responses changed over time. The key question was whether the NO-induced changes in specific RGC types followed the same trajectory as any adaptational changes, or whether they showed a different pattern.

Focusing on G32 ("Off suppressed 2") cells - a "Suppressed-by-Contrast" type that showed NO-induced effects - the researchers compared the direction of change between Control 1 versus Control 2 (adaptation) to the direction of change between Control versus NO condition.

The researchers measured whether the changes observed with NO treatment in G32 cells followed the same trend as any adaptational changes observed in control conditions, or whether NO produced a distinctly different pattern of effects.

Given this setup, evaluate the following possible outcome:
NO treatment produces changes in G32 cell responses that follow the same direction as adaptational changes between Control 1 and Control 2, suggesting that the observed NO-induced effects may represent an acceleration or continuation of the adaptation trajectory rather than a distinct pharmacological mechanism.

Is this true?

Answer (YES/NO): NO